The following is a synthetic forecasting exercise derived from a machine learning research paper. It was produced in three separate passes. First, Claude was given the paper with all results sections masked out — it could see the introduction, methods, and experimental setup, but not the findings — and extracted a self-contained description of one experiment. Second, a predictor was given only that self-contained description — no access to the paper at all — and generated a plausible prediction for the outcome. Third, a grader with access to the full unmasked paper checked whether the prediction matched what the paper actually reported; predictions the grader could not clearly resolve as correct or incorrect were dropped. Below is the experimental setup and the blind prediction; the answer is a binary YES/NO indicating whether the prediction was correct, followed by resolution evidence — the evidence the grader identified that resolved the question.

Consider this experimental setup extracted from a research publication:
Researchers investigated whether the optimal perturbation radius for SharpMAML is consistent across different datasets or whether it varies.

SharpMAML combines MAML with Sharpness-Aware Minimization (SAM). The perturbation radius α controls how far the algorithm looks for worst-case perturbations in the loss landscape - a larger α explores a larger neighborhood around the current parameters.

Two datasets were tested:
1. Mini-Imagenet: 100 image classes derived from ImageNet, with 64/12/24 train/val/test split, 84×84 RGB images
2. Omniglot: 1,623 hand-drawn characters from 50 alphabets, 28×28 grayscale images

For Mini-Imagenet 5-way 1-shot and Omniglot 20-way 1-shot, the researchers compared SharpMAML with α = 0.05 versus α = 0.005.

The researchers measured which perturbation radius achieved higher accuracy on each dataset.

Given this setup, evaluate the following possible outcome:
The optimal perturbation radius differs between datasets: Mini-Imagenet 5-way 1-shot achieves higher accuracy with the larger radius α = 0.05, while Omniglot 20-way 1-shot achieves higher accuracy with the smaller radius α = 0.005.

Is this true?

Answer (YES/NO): YES